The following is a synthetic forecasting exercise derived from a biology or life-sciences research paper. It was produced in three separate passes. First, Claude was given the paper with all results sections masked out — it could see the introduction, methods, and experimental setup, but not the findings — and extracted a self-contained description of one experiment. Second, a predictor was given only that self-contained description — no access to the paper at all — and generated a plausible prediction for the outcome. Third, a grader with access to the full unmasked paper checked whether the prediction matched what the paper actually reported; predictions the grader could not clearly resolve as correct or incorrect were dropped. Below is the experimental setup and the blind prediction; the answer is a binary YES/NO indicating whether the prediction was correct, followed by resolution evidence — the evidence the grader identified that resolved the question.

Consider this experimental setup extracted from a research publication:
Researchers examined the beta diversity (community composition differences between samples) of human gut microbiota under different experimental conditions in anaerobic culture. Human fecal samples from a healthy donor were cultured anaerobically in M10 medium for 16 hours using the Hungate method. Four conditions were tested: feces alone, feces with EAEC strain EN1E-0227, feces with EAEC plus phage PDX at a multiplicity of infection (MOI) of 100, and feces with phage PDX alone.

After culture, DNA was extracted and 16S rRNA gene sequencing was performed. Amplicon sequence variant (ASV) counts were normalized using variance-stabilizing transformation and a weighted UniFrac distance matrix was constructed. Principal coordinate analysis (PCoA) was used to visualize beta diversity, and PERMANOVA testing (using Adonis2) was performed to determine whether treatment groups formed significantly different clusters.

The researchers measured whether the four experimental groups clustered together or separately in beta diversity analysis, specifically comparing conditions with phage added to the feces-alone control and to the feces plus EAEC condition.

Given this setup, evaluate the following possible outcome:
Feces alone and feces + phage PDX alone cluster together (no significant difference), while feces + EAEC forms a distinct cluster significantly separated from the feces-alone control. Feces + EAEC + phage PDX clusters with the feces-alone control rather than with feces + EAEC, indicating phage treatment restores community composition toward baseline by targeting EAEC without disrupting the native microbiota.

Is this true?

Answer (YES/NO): YES